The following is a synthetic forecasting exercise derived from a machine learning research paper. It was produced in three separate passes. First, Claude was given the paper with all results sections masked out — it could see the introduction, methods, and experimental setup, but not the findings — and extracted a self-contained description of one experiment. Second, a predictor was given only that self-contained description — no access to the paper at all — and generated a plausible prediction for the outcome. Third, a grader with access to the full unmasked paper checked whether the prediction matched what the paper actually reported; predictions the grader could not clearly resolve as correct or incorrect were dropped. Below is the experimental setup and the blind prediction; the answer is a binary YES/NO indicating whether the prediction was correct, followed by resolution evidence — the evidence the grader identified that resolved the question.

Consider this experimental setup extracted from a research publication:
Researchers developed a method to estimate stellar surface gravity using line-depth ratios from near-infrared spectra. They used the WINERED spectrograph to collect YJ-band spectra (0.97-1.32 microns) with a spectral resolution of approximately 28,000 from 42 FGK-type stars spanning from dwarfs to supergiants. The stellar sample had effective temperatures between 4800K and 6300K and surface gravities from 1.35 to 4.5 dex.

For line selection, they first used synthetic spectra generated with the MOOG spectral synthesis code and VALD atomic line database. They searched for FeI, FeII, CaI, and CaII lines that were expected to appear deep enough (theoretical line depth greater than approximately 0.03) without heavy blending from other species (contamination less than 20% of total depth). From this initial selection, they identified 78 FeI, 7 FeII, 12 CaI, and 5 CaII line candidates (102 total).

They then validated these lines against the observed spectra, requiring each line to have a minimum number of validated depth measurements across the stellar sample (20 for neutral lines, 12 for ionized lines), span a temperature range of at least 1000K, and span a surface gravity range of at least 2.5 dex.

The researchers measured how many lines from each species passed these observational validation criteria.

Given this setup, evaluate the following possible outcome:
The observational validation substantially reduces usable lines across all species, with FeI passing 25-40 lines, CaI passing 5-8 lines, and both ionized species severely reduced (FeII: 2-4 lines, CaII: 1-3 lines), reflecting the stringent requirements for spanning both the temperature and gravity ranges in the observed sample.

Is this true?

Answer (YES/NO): NO